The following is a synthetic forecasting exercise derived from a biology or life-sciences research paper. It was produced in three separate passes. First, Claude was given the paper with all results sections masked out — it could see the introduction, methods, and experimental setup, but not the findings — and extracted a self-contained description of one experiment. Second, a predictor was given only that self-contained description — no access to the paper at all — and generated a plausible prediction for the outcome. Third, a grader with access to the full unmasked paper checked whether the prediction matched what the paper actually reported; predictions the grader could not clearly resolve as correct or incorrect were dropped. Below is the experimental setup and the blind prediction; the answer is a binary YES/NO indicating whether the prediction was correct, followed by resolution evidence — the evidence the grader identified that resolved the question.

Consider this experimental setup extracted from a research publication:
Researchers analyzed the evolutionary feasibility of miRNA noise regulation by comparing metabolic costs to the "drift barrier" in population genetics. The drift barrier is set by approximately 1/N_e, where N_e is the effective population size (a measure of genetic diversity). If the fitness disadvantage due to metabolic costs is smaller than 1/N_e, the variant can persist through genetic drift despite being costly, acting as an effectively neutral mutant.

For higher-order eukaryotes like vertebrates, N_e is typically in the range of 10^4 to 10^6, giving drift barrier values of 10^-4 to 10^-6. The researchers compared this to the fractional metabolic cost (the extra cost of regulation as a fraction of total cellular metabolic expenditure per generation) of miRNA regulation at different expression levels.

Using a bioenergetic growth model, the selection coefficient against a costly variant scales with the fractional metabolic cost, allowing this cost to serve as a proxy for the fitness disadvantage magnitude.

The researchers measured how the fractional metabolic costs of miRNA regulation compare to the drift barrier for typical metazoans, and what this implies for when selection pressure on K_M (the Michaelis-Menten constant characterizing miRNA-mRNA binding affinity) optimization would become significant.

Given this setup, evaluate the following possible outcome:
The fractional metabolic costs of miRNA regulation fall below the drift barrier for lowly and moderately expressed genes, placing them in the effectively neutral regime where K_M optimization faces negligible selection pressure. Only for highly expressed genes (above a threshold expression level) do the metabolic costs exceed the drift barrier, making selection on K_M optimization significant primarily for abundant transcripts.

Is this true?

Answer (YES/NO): YES